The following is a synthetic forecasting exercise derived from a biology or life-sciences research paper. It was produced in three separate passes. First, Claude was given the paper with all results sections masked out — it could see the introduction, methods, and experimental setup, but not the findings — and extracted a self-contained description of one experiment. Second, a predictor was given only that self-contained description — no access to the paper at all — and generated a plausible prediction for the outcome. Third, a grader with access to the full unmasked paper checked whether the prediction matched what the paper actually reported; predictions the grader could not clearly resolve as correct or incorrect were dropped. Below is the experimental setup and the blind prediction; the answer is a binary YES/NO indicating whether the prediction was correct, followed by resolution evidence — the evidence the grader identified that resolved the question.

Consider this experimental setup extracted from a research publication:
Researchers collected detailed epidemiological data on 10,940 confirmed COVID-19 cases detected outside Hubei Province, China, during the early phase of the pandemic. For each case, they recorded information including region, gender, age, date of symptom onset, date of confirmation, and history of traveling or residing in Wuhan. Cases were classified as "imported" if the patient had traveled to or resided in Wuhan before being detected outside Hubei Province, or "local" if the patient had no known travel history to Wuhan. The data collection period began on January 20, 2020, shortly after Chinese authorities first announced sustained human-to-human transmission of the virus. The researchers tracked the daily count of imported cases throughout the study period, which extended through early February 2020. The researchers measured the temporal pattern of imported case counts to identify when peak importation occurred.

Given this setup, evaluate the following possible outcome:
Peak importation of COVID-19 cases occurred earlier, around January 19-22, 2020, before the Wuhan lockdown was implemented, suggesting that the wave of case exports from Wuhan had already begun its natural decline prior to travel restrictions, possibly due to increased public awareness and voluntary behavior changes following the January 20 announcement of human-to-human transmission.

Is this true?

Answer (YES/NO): NO